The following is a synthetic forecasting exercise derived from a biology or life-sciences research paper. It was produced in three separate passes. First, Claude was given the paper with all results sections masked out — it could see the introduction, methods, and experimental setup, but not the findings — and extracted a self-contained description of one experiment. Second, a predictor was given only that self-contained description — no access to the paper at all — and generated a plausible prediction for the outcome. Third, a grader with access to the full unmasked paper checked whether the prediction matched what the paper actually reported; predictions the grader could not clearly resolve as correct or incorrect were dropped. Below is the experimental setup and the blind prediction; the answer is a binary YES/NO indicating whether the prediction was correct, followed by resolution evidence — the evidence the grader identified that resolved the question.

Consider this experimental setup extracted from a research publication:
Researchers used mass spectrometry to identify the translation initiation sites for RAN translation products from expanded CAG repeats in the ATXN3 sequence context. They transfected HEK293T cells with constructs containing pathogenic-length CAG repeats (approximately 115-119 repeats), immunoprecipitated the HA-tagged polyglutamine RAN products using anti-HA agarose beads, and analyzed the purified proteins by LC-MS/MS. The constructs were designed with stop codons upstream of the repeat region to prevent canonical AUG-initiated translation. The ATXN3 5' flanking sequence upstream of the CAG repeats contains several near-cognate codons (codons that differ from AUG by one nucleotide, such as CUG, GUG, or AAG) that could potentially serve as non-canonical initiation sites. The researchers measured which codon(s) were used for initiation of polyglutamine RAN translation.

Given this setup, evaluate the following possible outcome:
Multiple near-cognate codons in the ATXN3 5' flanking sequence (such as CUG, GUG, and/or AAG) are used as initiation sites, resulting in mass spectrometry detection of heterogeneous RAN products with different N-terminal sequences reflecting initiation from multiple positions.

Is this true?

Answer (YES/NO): NO